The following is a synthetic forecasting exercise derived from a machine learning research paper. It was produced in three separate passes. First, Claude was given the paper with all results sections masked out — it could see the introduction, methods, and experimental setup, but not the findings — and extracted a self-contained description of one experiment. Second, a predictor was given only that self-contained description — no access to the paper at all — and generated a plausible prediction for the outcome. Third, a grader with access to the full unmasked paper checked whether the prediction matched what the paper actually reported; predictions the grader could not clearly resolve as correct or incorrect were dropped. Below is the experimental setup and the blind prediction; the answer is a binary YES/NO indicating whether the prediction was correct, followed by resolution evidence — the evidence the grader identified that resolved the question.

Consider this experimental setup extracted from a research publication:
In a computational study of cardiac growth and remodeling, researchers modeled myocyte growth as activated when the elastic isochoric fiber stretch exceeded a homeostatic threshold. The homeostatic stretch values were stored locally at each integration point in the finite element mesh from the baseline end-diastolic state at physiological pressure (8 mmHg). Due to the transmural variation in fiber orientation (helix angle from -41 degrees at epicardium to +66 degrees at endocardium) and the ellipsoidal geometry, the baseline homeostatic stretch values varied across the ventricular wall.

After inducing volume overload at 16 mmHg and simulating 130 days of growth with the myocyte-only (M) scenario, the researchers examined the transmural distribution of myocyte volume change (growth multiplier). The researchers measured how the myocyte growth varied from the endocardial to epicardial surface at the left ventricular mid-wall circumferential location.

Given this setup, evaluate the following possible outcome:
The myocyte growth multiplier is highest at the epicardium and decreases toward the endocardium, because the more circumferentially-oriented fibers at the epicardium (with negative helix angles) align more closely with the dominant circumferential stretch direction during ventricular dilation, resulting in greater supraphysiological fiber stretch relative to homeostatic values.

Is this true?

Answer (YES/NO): NO